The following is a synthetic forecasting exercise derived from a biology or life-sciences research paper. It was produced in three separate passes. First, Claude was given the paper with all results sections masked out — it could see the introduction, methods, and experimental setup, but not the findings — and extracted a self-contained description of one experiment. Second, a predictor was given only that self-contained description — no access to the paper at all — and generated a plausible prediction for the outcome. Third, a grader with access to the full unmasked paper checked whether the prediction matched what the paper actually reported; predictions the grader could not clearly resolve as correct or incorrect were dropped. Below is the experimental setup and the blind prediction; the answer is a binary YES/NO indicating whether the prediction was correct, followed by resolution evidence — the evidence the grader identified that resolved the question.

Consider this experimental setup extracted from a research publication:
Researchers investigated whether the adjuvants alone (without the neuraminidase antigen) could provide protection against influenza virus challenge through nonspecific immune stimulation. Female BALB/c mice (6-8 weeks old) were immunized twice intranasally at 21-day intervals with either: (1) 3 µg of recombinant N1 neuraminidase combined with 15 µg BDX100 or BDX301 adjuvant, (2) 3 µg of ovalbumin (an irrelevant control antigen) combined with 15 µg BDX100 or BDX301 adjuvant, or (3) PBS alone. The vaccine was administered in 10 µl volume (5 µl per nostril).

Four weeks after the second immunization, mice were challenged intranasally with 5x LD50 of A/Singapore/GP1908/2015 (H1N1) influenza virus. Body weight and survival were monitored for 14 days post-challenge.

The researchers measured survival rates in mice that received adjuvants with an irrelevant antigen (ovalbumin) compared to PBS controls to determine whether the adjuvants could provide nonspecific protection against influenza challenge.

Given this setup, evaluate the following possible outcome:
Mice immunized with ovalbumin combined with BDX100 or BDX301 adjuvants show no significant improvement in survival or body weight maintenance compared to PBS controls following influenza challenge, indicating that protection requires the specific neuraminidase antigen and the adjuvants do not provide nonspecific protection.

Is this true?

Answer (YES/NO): NO